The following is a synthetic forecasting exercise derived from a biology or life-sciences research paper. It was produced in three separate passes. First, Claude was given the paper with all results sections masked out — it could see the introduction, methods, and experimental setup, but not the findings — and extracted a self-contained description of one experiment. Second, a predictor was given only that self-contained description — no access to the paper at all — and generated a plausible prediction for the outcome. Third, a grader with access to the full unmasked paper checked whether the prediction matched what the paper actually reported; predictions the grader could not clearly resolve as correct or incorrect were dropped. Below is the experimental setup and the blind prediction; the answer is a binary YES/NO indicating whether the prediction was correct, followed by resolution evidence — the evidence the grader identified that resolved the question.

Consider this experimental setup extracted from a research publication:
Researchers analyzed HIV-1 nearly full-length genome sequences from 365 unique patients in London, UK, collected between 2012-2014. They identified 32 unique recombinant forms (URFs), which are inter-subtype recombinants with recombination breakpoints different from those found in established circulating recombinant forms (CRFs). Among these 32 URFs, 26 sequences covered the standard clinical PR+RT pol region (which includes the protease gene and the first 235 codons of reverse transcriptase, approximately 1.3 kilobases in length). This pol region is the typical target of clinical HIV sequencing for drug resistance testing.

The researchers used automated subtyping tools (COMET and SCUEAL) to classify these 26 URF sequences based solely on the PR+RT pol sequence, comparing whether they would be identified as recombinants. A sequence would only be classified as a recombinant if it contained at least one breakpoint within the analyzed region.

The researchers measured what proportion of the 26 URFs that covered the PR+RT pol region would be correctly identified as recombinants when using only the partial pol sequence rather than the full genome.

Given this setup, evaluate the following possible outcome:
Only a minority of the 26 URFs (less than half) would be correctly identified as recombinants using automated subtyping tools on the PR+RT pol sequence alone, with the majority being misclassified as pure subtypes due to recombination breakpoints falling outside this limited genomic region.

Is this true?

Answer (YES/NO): YES